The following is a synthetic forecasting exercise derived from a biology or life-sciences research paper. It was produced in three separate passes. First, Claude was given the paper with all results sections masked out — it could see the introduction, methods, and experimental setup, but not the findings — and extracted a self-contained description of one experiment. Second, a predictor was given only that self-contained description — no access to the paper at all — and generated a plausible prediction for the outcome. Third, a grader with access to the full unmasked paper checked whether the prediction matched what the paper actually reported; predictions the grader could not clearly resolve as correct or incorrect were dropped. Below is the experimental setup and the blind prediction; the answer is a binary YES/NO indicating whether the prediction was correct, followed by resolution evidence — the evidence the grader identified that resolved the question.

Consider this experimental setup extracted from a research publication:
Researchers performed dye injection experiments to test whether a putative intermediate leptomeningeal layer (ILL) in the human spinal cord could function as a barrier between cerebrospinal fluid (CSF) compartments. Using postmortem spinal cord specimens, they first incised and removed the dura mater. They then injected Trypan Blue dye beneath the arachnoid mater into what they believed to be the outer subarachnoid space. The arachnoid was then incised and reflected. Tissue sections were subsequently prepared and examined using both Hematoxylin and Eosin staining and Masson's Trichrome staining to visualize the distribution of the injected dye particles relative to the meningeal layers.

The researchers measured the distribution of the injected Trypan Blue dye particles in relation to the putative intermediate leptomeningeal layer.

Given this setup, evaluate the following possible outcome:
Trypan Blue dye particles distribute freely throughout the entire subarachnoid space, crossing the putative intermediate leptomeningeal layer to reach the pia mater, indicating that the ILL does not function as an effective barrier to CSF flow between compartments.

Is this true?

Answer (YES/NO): NO